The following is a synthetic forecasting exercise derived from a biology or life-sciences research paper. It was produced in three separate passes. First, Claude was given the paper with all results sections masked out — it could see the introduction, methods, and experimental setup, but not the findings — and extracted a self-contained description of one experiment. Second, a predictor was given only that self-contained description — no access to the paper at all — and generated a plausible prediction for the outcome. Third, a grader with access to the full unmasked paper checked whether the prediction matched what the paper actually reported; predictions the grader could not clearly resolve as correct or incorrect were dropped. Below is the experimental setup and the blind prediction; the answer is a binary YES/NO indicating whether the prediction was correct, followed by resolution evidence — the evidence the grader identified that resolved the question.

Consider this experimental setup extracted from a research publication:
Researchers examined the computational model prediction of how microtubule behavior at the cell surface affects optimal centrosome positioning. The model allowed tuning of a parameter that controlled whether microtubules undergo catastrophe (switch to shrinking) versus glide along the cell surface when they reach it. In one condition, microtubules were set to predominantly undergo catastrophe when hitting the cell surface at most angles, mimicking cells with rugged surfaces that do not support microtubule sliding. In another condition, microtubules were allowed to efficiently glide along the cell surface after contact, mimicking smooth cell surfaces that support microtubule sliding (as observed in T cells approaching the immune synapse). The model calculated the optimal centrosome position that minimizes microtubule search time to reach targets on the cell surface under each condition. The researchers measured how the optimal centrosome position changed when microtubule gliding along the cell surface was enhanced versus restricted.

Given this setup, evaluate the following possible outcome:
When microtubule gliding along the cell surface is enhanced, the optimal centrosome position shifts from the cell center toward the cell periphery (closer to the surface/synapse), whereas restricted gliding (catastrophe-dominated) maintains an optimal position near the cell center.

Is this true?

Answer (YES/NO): YES